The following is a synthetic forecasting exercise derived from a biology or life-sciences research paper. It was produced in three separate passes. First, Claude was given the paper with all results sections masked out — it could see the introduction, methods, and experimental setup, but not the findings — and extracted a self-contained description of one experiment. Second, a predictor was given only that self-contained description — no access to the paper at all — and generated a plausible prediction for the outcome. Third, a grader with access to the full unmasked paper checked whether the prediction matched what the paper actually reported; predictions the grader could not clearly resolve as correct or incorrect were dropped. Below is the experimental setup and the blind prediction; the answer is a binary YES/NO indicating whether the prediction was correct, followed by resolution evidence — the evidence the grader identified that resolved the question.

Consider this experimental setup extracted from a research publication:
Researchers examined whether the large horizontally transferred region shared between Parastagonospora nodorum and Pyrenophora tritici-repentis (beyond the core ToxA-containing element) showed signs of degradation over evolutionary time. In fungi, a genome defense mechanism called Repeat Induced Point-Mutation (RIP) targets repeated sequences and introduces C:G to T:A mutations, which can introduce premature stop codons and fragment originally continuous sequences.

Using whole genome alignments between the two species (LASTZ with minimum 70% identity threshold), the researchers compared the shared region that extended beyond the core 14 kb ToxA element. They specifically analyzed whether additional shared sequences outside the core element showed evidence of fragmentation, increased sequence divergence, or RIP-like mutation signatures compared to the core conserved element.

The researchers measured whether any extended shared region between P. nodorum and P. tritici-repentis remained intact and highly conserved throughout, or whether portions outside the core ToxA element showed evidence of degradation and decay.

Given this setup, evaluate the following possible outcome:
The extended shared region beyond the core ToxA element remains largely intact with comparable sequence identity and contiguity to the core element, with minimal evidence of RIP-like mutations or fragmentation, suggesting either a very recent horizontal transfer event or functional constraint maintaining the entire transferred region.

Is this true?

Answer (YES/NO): NO